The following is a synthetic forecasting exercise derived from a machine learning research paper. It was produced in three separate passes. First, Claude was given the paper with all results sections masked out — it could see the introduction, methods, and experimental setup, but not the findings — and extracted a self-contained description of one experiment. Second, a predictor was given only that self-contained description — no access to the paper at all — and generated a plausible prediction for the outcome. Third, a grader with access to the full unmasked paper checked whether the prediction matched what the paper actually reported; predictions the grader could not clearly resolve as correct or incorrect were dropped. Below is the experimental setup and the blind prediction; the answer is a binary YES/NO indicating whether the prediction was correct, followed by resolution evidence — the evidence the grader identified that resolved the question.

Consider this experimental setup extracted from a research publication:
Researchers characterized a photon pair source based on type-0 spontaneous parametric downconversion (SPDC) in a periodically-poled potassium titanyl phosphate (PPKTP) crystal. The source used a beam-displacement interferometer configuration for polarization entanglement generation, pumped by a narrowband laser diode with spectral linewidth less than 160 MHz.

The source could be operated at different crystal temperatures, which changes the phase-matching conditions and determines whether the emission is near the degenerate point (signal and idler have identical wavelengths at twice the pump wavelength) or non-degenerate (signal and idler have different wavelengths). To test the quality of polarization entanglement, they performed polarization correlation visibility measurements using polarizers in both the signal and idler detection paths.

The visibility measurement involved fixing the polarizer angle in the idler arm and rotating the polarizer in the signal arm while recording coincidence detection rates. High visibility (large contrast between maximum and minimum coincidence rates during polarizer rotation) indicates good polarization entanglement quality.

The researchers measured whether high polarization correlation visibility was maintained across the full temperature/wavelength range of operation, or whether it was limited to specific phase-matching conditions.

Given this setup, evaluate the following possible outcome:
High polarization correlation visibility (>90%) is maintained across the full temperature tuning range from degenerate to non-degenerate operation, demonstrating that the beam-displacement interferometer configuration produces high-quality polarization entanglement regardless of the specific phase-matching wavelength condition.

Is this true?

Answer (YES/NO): YES